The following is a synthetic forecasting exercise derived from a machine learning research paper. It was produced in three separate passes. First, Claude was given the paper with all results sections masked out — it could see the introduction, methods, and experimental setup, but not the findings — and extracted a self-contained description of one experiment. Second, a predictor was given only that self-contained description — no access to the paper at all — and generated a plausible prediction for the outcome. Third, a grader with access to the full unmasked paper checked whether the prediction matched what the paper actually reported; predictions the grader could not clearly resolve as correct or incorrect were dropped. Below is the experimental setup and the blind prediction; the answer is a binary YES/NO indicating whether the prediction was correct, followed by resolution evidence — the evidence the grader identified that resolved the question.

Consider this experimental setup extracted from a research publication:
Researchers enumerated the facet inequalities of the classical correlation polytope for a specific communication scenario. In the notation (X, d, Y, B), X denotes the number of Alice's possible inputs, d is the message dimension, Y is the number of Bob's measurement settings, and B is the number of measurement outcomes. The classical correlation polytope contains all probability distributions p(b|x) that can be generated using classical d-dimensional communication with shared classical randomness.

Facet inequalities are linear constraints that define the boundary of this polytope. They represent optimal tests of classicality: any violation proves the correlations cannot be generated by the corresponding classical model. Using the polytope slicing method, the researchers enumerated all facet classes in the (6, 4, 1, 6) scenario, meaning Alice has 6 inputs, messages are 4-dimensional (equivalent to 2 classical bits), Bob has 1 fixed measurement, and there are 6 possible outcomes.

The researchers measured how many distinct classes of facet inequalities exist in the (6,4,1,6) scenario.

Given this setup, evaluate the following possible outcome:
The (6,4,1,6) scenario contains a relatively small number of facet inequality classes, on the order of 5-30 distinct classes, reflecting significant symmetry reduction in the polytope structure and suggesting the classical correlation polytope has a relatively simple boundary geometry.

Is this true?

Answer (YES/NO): YES